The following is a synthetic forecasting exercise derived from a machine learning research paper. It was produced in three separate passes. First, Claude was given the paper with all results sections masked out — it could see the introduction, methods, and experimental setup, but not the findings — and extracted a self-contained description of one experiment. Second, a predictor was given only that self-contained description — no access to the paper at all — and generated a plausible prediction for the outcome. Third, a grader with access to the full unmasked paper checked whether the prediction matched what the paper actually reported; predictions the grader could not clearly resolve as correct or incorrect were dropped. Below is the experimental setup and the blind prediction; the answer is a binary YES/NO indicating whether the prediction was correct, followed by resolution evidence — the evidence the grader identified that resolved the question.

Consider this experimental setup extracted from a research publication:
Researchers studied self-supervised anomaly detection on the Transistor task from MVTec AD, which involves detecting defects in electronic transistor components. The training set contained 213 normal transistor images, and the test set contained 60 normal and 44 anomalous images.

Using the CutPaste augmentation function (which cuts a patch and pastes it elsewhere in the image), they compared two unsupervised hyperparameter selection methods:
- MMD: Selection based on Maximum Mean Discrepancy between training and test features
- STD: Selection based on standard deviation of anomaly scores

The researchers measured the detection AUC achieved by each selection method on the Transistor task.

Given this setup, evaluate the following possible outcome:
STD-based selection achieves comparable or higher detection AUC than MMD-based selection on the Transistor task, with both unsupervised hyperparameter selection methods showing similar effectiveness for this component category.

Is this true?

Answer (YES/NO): NO